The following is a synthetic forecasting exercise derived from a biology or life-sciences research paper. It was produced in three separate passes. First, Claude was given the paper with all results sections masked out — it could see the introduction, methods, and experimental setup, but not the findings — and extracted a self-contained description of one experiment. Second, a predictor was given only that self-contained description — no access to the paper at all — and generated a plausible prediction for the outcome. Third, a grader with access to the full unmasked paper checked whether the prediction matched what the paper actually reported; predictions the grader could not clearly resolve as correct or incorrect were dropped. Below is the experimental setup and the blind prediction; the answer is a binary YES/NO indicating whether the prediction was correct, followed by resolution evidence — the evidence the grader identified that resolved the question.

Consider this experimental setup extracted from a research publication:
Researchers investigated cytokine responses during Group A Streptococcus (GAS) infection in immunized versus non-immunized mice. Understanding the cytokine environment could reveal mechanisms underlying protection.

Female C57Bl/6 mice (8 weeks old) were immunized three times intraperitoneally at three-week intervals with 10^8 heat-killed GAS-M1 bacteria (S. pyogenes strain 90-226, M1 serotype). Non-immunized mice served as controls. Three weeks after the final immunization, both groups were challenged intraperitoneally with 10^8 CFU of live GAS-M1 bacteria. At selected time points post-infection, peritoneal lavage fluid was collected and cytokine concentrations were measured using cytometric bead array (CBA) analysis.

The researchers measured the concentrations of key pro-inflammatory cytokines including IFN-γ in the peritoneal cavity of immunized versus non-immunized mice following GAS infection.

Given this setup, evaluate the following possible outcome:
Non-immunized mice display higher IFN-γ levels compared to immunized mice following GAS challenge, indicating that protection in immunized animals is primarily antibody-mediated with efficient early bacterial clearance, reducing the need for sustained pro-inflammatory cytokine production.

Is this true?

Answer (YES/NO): NO